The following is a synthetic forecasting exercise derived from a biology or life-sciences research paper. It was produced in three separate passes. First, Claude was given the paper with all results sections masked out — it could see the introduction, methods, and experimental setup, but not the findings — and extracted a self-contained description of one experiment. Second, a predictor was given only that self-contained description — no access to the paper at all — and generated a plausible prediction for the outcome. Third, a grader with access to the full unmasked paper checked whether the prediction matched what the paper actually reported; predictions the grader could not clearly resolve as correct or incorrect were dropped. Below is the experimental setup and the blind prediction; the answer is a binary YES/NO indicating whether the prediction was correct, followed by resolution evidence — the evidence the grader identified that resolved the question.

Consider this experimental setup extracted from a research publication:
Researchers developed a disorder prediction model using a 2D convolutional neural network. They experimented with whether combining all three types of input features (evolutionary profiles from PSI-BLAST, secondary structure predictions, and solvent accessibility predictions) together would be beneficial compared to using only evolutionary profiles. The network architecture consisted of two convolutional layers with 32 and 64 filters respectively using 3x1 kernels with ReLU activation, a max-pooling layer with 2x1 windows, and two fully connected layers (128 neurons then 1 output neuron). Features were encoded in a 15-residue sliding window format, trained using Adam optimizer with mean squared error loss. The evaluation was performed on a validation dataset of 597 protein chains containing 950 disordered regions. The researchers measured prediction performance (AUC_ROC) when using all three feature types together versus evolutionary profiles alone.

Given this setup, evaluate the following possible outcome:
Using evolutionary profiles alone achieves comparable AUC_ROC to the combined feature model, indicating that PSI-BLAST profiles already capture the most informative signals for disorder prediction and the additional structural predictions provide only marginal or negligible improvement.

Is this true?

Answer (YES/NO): NO